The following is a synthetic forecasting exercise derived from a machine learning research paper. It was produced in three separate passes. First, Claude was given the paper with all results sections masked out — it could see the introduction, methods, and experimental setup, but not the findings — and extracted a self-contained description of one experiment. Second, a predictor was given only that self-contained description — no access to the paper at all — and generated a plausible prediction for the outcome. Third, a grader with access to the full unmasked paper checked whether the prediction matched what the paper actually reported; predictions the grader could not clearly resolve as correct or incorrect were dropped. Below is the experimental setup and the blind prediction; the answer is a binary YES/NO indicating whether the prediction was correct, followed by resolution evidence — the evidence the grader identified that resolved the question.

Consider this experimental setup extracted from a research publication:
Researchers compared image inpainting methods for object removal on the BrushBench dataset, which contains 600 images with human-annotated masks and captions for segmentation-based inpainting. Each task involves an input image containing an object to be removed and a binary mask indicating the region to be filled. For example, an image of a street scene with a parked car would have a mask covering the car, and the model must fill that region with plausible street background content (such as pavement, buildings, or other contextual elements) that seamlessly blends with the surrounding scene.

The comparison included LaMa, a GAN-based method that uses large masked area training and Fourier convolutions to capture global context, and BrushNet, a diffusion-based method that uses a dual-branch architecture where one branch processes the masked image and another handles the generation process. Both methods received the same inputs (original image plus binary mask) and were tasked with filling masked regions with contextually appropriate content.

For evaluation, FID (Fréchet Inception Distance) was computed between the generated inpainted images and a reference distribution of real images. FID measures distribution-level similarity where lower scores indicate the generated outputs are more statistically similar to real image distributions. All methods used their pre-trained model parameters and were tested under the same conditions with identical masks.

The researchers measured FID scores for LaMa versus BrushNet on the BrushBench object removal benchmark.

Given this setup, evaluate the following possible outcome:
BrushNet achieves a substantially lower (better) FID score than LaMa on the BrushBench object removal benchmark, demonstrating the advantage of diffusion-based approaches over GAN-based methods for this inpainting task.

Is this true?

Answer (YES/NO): NO